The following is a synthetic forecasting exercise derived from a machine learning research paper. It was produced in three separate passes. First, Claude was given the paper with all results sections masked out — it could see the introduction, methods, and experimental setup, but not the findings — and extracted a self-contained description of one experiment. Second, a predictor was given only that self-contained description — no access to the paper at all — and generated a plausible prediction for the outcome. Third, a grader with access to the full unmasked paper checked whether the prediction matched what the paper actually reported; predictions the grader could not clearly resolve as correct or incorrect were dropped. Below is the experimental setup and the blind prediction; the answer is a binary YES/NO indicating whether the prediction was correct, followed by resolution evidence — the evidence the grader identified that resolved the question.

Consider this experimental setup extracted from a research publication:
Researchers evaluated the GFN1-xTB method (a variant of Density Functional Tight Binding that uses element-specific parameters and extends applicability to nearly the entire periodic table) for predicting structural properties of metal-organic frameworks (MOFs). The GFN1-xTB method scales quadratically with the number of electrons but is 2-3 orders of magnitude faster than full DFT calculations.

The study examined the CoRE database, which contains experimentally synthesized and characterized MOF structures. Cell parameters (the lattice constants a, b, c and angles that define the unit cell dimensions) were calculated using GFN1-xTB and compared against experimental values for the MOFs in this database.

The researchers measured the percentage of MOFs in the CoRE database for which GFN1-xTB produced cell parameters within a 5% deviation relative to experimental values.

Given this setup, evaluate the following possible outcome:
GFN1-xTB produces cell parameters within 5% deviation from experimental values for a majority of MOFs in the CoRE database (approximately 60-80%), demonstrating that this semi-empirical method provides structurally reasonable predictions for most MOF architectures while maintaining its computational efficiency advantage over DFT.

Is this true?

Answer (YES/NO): YES